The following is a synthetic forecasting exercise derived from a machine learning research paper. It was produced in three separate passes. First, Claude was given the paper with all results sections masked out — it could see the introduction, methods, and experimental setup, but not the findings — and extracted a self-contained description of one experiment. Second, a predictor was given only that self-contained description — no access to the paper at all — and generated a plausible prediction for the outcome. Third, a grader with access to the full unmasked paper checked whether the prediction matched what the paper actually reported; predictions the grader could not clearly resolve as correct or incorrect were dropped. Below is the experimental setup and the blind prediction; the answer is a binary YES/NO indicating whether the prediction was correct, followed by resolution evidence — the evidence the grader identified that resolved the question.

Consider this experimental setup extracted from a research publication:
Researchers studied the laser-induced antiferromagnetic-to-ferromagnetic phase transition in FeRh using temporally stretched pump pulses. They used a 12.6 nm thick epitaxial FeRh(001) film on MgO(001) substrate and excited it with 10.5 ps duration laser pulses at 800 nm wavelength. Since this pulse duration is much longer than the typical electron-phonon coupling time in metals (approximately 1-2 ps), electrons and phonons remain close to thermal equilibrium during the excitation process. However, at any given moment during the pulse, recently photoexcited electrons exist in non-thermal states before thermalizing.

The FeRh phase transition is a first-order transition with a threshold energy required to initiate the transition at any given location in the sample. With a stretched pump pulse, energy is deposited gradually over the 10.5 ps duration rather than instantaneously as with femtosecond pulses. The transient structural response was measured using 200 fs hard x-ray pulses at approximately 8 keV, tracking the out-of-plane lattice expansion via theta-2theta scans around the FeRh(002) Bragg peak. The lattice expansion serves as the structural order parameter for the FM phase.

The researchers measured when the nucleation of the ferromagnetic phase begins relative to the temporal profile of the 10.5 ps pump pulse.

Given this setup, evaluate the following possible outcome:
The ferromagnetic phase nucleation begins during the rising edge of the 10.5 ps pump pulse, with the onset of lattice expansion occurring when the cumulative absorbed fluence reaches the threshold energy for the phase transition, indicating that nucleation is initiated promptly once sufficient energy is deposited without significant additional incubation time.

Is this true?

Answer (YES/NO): YES